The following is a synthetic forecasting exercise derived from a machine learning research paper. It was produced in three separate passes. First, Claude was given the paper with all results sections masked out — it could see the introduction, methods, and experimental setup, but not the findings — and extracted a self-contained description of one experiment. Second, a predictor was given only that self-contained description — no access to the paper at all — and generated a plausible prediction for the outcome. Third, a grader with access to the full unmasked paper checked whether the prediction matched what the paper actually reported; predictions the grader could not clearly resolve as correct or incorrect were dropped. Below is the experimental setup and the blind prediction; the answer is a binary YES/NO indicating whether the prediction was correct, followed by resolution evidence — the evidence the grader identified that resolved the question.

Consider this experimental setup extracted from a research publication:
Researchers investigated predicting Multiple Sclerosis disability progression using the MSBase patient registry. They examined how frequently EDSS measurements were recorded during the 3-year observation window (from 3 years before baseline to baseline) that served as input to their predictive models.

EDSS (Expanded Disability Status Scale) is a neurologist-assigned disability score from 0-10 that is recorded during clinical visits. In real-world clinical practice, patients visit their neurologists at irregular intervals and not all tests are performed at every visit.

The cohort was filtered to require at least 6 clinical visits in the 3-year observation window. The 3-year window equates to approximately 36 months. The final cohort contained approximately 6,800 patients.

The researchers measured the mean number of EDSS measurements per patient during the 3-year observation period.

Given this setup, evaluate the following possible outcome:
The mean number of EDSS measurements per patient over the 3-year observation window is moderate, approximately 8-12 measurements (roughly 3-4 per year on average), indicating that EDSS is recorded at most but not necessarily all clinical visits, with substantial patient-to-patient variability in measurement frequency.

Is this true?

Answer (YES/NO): YES